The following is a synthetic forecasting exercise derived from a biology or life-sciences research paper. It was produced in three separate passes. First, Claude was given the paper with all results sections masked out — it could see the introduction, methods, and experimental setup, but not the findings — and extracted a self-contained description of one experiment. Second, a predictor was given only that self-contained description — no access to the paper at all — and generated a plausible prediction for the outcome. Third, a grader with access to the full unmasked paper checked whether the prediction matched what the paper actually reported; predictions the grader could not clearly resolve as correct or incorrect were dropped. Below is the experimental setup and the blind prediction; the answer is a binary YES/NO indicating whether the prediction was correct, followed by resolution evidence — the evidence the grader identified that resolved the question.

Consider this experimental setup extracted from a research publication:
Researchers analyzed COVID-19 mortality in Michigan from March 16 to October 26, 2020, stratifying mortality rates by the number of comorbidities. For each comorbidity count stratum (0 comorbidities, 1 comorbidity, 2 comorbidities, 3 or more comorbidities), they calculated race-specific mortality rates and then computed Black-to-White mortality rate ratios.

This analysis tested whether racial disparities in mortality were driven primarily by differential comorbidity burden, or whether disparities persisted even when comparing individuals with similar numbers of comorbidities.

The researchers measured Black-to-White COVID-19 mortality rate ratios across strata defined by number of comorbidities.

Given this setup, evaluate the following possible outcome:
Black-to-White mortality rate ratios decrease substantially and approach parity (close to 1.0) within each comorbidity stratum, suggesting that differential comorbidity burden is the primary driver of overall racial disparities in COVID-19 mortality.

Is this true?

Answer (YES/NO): NO